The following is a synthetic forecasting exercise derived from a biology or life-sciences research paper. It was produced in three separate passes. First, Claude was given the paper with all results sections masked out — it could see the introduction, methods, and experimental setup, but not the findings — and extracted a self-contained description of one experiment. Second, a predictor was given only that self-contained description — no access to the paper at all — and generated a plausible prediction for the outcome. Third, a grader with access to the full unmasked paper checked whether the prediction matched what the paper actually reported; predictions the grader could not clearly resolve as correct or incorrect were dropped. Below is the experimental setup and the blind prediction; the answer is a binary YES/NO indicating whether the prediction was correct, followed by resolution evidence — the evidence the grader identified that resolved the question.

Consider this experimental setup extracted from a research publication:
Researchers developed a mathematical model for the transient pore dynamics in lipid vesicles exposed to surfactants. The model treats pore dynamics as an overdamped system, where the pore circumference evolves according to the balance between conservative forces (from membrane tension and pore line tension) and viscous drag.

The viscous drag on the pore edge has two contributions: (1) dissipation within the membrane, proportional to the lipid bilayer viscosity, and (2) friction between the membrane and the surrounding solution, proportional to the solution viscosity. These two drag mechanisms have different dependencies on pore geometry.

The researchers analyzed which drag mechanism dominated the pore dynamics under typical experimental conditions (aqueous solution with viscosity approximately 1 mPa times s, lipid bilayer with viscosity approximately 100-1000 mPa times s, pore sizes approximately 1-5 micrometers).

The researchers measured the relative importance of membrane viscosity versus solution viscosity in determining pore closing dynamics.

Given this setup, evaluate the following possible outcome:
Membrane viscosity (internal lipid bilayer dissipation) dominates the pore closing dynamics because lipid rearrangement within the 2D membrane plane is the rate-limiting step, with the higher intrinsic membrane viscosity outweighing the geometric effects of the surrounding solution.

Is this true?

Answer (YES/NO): NO